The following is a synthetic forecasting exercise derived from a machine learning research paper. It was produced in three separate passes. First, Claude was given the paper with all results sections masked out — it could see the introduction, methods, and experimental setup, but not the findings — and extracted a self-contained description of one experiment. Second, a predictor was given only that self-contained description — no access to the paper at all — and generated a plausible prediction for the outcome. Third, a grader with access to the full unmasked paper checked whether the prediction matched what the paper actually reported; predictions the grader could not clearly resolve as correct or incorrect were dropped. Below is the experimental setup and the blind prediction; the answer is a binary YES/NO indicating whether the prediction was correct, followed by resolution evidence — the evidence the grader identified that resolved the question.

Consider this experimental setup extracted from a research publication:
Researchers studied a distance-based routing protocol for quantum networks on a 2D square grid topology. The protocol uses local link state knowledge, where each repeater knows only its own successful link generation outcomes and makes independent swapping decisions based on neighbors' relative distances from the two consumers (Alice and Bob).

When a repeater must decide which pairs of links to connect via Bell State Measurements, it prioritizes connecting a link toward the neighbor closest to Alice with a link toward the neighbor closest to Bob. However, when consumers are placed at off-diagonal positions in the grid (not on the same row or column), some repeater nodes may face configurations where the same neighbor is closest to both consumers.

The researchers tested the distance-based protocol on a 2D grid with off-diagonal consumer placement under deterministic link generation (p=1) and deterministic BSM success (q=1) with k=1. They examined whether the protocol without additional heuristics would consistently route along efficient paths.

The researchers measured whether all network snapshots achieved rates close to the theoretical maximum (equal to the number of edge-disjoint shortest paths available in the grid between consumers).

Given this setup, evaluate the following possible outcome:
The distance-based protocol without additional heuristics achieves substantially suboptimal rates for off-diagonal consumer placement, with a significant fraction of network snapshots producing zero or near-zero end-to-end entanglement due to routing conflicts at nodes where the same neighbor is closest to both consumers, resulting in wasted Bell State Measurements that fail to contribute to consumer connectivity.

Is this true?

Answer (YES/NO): NO